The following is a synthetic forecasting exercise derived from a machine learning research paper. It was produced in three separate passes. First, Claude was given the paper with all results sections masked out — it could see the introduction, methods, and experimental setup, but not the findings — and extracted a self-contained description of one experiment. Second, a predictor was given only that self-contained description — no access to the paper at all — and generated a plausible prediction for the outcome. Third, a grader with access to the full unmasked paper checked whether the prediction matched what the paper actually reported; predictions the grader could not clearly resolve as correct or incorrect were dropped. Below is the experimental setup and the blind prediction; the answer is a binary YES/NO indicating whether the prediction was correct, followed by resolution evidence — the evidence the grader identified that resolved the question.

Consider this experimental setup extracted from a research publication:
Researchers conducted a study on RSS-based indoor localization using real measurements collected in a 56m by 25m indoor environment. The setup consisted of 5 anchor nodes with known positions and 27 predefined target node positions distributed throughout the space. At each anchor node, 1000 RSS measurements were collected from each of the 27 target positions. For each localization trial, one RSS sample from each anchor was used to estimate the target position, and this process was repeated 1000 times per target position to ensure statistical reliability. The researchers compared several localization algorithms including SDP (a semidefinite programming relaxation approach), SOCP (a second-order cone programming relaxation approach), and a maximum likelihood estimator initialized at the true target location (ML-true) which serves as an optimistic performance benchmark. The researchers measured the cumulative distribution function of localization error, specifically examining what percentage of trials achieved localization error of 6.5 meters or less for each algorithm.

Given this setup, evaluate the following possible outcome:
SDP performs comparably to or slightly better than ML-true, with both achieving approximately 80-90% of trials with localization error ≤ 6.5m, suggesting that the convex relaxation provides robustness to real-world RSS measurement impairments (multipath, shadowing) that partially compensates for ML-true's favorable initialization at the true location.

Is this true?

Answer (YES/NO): NO